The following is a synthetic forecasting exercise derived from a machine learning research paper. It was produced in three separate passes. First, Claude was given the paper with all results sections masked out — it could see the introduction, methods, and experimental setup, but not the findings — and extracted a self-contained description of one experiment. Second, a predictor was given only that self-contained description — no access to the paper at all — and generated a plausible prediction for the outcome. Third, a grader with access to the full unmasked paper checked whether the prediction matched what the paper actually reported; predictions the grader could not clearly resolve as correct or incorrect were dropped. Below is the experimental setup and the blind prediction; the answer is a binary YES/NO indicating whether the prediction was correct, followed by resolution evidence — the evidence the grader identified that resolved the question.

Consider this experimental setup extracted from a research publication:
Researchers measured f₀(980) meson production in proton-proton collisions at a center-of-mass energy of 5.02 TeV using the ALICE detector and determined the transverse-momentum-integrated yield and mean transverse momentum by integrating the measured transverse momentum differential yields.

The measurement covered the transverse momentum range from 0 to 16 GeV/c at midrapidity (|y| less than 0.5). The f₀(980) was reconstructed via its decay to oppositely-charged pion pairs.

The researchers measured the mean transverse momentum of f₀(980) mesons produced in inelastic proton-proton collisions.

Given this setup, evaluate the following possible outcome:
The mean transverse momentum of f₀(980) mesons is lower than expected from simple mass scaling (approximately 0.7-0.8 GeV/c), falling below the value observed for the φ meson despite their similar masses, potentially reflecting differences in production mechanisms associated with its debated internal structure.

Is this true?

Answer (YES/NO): NO